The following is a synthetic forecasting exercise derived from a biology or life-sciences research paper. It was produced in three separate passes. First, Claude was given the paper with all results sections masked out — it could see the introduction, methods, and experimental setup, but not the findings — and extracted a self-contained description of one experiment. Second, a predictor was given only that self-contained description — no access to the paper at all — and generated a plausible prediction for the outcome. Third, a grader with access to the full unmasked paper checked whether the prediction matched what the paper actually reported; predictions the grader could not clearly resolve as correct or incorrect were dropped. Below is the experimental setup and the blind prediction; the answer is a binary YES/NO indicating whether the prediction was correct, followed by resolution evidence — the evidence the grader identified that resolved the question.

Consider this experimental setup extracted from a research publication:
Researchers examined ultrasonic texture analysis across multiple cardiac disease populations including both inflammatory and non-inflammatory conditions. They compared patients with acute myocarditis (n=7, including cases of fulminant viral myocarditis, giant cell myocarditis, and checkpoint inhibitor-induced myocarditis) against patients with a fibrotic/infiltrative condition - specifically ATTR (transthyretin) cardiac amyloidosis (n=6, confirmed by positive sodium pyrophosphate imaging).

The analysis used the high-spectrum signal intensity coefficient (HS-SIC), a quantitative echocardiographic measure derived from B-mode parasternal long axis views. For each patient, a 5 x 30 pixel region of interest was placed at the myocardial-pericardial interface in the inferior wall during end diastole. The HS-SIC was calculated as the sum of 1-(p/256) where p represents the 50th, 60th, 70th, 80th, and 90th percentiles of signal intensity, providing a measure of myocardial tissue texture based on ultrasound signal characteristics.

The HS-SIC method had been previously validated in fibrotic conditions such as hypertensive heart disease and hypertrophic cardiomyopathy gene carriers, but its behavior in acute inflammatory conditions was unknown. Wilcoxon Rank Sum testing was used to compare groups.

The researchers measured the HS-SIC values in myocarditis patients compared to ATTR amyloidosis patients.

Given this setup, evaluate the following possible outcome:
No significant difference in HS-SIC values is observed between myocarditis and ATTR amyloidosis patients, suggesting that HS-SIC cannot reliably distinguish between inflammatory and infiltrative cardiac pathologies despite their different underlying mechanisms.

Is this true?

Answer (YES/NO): NO